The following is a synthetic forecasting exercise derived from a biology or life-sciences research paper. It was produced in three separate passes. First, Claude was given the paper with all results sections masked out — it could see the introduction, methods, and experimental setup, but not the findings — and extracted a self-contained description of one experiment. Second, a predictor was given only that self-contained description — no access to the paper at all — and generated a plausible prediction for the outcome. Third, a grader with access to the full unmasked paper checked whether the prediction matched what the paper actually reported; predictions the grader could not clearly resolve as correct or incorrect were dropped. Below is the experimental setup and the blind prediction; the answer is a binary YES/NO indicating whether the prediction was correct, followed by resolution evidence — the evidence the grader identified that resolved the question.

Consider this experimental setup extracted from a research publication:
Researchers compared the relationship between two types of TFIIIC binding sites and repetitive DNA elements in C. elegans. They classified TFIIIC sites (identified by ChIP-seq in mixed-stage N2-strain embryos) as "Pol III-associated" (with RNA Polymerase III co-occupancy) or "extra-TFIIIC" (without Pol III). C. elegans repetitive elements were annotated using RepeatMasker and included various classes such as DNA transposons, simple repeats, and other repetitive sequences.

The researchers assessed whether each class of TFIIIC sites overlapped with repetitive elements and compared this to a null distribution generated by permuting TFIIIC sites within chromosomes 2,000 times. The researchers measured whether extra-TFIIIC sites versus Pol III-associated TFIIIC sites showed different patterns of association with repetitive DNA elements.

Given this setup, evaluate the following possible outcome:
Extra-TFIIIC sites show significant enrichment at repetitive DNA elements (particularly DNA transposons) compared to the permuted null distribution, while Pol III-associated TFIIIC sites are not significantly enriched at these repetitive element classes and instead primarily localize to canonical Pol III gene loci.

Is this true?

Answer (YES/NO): NO